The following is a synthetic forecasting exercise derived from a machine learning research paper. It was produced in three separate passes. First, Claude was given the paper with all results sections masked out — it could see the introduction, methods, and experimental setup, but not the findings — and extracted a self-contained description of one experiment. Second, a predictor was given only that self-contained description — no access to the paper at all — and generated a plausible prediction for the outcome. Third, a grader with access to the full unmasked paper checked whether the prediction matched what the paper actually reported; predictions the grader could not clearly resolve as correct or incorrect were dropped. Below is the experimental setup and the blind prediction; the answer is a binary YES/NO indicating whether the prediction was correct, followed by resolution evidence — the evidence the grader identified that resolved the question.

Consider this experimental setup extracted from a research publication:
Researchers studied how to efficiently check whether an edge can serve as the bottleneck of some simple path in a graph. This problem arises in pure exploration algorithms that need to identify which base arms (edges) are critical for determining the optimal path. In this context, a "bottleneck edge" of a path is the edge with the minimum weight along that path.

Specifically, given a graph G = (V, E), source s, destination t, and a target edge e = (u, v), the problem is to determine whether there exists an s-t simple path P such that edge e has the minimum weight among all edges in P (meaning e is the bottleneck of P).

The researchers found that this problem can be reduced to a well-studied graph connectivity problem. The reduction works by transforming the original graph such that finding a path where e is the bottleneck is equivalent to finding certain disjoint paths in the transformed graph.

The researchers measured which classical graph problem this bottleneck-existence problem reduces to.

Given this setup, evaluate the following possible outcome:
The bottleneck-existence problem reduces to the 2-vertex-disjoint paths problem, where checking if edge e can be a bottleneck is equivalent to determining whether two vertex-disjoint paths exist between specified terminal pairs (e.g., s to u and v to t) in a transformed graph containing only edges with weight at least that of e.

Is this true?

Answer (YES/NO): NO